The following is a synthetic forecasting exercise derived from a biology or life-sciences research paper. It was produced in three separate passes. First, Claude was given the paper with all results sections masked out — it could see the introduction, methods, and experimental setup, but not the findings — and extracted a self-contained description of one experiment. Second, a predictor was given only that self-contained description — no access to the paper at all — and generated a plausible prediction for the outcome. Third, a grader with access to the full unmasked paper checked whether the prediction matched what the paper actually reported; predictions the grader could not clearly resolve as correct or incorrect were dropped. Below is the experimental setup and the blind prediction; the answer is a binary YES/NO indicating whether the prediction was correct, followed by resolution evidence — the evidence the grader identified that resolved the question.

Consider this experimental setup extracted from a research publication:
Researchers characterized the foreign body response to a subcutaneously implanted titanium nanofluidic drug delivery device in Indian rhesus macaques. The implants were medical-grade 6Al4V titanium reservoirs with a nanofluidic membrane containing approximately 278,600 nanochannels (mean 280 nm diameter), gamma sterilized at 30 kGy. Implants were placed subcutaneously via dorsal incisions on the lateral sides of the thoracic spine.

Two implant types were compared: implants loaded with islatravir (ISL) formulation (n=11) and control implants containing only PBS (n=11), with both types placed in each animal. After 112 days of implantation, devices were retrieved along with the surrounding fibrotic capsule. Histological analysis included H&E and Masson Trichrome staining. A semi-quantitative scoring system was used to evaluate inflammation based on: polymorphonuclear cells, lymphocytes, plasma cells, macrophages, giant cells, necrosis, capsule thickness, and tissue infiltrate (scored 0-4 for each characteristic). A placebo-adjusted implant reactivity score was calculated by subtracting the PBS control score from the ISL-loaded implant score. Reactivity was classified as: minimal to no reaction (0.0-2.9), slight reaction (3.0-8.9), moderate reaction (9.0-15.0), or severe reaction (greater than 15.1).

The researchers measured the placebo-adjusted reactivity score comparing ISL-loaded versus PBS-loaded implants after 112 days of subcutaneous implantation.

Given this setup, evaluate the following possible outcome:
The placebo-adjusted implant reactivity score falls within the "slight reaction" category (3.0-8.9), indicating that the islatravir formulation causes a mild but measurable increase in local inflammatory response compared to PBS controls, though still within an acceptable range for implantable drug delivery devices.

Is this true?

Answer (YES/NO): NO